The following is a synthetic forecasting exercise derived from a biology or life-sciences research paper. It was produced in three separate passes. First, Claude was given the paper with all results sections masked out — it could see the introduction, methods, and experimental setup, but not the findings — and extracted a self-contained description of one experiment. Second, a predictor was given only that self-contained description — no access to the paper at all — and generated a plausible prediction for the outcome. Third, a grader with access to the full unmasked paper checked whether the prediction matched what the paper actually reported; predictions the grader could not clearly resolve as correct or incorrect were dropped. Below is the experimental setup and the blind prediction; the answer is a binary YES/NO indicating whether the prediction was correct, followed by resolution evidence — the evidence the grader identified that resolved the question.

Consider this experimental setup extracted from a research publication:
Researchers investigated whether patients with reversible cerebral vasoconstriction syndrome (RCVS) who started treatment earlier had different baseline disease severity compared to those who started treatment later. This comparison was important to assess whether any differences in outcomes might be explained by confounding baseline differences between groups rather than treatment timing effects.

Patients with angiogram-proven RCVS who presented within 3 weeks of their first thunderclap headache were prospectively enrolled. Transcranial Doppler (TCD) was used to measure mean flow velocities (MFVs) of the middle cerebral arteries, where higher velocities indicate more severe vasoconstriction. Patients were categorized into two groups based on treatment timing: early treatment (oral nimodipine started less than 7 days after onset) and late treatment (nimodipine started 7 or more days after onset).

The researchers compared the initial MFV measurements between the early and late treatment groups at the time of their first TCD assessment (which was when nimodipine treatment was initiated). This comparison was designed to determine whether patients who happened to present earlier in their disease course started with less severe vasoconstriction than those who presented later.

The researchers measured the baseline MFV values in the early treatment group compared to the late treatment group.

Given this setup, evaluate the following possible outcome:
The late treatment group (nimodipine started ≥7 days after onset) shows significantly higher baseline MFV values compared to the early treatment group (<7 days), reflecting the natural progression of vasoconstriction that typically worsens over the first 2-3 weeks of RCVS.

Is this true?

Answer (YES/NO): NO